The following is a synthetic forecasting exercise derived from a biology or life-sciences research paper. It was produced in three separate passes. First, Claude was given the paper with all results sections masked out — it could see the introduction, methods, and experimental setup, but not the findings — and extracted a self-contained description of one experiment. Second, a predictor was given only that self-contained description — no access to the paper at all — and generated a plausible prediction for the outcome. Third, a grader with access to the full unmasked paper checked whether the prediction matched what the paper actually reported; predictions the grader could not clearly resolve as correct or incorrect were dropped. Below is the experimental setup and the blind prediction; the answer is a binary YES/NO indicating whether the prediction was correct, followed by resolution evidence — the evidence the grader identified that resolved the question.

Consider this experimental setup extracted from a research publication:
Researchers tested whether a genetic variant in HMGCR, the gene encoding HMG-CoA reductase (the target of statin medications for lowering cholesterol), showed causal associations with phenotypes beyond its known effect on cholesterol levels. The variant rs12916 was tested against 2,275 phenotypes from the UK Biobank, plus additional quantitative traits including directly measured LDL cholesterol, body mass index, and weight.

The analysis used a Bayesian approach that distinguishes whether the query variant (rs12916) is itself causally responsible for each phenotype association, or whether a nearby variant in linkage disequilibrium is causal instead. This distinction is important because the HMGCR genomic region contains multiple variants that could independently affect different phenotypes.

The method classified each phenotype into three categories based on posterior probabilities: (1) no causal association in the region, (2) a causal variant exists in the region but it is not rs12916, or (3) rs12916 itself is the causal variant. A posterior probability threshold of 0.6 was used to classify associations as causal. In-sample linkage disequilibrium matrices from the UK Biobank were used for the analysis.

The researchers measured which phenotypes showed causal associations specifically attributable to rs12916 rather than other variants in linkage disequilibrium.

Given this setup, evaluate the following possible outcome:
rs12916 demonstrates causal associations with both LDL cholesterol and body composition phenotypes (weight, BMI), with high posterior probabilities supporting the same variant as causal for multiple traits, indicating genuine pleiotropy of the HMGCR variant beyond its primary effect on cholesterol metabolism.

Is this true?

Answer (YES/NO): NO